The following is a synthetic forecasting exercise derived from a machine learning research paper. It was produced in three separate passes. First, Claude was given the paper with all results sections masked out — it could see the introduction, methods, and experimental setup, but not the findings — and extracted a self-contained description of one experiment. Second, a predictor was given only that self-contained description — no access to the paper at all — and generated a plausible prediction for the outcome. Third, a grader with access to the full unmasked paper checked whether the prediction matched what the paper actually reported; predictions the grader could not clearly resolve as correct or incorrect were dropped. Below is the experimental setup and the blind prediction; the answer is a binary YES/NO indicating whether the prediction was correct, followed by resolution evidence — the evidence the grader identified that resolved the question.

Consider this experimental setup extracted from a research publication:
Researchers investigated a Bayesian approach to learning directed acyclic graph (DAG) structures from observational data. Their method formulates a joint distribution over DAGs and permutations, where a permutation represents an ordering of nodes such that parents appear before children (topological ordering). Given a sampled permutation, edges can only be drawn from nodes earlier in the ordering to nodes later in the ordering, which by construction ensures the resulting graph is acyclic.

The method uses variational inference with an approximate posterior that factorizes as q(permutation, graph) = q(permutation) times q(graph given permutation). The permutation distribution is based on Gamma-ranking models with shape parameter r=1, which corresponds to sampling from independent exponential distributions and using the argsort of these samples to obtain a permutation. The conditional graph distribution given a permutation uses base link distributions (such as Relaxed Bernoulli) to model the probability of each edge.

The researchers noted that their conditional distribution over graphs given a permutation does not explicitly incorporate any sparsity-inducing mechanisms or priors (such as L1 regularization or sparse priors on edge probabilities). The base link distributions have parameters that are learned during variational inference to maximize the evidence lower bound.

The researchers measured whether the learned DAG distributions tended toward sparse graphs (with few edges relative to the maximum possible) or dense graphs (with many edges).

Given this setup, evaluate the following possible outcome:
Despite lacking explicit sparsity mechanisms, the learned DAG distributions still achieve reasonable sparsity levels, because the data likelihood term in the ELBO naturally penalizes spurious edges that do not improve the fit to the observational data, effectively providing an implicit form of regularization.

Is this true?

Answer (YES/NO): NO